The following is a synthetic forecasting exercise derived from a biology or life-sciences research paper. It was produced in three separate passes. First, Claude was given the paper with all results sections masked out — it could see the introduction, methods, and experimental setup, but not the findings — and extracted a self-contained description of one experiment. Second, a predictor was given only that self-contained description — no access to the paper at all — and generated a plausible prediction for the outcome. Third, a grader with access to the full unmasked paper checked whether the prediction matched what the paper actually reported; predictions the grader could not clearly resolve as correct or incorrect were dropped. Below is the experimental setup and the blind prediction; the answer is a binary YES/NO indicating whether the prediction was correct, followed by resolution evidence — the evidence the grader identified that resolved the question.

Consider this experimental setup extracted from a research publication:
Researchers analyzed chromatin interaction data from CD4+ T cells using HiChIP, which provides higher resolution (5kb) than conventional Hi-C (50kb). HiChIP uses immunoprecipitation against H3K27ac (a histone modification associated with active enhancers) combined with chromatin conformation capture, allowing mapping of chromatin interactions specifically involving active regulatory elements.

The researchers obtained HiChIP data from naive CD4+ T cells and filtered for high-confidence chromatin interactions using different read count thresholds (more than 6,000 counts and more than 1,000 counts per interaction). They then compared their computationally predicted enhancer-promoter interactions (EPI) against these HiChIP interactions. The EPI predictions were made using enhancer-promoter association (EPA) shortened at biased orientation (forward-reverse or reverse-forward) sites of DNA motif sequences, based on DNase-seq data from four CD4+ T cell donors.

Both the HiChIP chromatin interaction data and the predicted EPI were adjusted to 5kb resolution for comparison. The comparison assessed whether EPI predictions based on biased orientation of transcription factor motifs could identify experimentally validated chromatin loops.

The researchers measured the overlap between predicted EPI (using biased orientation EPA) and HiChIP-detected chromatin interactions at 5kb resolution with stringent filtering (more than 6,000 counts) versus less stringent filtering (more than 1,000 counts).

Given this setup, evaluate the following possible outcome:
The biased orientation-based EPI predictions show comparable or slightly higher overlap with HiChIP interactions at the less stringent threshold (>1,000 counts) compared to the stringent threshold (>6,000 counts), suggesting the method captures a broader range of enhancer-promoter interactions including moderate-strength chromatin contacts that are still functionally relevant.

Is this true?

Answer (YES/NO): YES